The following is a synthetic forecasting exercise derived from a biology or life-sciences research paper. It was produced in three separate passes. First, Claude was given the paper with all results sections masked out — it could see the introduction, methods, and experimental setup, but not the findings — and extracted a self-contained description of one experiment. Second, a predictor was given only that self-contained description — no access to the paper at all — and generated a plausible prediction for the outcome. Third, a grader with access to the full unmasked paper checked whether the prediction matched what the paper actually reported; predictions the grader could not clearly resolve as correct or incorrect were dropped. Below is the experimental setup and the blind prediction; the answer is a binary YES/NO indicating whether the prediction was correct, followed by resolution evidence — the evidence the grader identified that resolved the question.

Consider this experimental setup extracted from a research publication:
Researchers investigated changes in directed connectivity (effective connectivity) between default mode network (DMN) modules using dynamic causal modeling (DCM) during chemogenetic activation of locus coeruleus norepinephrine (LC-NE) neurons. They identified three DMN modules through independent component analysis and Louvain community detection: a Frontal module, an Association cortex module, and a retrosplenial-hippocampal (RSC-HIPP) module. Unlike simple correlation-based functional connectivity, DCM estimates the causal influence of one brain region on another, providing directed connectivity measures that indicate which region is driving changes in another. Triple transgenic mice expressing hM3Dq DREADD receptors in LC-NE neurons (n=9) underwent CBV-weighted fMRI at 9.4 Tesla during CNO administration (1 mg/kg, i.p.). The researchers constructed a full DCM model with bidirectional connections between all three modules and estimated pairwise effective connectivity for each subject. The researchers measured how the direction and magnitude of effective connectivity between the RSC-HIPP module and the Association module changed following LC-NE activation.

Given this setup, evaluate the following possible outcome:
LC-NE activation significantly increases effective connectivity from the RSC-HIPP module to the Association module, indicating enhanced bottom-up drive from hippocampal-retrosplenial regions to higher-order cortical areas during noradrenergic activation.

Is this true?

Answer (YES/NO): NO